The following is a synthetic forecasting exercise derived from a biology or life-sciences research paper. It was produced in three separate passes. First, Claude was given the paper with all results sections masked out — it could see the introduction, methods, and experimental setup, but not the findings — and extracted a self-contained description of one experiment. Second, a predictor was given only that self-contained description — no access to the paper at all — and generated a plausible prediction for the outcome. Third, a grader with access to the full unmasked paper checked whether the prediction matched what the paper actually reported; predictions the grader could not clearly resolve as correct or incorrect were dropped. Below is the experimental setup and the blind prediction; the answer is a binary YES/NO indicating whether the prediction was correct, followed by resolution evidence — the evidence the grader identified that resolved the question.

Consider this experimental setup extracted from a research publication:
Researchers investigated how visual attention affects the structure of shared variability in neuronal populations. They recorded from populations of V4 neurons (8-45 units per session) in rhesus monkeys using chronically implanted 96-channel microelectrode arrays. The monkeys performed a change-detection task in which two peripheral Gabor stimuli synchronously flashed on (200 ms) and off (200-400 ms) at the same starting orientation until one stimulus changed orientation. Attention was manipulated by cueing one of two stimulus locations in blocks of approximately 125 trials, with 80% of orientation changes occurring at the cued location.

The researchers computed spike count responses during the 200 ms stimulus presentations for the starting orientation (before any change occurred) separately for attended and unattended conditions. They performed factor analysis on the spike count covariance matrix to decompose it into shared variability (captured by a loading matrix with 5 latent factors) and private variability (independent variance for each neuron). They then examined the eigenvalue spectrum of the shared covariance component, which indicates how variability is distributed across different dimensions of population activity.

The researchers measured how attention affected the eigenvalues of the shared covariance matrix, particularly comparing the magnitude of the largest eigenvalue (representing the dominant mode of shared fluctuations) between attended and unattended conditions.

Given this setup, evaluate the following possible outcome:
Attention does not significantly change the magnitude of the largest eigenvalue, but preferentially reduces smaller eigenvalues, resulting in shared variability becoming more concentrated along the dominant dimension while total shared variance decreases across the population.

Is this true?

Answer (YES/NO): NO